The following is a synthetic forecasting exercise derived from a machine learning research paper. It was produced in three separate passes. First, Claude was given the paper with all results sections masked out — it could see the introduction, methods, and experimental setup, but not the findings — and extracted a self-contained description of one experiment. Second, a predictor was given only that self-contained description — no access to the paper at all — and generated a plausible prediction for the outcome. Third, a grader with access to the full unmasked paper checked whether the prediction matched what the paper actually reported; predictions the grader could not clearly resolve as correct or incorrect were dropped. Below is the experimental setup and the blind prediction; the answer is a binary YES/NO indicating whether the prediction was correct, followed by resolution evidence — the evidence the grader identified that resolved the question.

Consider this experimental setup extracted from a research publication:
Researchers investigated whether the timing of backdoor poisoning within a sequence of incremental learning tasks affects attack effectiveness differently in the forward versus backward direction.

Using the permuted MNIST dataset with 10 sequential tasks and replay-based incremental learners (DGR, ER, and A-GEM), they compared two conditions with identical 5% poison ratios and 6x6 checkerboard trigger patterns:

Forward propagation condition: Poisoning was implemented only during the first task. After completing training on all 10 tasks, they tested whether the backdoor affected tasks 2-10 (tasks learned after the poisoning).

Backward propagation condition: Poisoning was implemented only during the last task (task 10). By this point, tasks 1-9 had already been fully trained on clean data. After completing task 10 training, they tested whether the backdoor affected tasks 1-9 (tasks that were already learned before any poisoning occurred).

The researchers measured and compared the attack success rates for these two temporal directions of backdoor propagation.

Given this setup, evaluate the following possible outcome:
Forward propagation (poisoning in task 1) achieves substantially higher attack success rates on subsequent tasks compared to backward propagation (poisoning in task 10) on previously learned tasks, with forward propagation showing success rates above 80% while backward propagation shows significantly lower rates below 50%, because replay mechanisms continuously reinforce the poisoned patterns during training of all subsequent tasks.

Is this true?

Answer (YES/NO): YES